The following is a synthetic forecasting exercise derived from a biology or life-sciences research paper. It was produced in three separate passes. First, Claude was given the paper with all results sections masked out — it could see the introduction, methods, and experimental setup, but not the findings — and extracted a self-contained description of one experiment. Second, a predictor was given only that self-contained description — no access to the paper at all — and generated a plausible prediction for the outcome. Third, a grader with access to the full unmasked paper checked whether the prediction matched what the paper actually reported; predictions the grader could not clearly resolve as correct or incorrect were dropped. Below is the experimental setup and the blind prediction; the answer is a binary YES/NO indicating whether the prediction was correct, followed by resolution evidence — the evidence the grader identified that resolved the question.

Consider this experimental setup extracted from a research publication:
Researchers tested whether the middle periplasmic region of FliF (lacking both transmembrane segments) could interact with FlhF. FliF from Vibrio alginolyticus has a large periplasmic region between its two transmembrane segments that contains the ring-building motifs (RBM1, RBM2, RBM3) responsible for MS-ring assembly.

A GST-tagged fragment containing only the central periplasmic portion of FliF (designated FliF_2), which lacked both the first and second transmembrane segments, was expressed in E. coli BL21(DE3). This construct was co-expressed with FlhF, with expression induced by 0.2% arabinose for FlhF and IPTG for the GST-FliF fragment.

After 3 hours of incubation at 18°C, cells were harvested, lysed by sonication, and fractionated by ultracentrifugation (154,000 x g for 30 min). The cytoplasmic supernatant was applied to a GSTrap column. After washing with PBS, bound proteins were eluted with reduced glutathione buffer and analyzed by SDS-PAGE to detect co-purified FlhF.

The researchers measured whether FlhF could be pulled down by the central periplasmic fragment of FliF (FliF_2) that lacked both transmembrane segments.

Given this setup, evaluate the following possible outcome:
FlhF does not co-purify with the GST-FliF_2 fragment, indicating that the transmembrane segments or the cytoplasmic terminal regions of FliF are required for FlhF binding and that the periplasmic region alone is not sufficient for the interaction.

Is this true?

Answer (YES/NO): NO